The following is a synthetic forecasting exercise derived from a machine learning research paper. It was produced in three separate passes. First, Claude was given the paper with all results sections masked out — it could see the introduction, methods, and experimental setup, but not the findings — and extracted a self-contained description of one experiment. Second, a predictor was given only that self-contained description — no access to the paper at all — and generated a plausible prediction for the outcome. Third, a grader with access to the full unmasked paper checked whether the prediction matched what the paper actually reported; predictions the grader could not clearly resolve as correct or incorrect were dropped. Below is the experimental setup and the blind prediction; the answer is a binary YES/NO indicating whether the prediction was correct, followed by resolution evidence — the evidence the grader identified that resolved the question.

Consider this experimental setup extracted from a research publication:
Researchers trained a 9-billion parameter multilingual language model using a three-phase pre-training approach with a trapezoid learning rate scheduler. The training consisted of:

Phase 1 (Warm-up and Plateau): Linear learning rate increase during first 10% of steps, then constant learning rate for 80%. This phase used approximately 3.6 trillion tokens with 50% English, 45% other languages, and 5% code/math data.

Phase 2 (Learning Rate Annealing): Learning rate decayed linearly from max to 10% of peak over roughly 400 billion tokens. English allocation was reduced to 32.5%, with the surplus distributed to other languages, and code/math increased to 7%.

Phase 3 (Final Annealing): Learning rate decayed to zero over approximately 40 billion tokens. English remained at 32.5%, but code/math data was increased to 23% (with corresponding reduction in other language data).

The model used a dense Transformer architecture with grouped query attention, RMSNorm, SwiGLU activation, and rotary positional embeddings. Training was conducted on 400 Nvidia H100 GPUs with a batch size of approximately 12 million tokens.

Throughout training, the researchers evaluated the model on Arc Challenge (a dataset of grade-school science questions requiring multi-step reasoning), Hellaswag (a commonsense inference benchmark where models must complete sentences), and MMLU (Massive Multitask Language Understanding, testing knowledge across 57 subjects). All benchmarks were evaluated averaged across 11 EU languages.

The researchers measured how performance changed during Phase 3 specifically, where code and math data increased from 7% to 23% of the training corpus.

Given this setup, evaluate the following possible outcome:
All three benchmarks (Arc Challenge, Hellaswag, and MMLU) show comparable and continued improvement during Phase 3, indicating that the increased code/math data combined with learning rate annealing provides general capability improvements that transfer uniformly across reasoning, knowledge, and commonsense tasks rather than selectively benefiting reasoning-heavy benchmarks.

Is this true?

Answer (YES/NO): NO